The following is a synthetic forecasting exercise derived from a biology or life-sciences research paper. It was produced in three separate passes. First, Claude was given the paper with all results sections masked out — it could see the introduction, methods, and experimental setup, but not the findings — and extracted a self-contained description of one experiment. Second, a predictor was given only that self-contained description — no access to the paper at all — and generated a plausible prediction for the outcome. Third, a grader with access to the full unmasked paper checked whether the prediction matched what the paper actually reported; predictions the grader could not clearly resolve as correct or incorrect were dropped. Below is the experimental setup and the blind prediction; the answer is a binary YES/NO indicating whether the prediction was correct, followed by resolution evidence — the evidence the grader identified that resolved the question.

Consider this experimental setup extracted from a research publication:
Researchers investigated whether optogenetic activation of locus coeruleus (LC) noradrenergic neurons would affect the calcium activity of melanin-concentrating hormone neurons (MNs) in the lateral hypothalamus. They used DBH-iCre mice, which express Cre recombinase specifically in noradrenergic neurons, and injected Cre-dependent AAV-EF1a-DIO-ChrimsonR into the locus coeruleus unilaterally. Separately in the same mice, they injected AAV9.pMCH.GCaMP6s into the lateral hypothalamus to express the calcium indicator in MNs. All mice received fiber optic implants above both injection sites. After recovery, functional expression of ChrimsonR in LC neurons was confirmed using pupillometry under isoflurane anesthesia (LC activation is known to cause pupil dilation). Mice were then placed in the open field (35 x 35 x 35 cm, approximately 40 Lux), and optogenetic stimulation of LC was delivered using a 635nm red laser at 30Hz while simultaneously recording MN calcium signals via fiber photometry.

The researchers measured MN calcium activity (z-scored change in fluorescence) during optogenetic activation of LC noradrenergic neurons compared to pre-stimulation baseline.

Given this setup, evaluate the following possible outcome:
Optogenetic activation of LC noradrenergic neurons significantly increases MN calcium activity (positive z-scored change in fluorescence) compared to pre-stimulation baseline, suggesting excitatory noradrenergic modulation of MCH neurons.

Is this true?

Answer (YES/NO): NO